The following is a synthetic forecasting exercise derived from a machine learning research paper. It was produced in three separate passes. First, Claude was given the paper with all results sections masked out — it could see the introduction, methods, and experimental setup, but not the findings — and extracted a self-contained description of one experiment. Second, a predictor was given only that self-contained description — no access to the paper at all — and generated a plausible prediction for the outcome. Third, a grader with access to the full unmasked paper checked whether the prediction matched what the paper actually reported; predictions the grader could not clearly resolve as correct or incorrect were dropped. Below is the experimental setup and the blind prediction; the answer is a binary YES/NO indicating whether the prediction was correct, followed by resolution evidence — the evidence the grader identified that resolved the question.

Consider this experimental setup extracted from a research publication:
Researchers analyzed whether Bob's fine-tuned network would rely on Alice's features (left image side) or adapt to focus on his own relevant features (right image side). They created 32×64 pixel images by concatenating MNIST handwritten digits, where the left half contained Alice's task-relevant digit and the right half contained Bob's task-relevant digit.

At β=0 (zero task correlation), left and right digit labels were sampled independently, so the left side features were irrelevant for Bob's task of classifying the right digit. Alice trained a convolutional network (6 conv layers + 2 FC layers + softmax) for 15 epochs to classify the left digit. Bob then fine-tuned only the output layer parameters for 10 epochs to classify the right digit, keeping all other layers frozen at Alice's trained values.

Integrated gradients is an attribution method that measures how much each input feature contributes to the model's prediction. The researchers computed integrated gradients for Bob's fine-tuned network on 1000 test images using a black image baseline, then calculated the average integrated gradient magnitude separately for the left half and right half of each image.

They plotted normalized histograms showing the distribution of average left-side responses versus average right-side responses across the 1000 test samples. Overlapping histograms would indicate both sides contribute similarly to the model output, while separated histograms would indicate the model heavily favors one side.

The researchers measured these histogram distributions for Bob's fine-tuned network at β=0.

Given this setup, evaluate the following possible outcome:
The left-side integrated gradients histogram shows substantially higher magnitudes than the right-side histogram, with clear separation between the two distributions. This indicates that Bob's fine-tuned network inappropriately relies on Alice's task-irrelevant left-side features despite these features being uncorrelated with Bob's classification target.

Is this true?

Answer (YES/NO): NO